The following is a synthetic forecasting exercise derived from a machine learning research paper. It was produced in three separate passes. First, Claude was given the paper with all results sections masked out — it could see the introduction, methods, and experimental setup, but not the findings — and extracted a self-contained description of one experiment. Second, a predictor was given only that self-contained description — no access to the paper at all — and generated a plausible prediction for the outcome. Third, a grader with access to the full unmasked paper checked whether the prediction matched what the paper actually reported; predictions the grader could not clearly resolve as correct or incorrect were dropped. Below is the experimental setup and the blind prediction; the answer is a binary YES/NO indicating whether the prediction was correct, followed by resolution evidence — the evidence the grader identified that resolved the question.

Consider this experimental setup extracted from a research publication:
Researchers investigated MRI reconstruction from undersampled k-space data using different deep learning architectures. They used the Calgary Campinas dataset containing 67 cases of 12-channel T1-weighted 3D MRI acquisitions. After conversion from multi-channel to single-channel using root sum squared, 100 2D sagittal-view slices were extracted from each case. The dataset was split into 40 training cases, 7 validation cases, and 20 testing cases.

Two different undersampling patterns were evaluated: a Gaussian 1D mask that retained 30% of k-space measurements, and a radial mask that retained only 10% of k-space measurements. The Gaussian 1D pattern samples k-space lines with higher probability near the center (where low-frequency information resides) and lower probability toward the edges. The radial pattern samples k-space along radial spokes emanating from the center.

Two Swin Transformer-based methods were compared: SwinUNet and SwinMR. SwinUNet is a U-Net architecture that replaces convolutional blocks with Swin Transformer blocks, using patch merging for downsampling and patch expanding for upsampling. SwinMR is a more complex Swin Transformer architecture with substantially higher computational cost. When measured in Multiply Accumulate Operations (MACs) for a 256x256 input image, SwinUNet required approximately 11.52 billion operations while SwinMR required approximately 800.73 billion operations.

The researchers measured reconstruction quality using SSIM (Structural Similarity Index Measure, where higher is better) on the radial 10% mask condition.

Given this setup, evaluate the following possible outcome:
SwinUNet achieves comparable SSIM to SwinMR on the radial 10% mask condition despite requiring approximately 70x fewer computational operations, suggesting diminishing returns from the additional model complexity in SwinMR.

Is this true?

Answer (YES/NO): NO